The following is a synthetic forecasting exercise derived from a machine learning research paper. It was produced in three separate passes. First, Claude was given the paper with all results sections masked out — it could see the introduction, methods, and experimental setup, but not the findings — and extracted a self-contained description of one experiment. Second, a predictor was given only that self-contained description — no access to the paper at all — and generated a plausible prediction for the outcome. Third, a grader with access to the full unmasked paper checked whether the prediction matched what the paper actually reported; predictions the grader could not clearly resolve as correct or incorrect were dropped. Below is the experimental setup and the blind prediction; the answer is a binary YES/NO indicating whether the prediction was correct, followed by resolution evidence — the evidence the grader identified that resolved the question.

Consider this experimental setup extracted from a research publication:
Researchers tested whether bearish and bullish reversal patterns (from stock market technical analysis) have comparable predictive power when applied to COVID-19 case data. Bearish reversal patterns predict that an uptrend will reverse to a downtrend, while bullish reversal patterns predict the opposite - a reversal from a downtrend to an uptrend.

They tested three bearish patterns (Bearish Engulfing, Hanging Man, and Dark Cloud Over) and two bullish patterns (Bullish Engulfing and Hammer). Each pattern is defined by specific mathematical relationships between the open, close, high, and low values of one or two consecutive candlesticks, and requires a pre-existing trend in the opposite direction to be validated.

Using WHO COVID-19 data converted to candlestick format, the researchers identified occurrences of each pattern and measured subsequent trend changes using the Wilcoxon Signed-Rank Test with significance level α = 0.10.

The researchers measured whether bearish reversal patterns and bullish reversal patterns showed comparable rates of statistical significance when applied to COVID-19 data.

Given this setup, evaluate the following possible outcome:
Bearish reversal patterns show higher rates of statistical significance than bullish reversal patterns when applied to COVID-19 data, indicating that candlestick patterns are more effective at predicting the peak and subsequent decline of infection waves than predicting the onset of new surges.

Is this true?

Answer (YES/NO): NO